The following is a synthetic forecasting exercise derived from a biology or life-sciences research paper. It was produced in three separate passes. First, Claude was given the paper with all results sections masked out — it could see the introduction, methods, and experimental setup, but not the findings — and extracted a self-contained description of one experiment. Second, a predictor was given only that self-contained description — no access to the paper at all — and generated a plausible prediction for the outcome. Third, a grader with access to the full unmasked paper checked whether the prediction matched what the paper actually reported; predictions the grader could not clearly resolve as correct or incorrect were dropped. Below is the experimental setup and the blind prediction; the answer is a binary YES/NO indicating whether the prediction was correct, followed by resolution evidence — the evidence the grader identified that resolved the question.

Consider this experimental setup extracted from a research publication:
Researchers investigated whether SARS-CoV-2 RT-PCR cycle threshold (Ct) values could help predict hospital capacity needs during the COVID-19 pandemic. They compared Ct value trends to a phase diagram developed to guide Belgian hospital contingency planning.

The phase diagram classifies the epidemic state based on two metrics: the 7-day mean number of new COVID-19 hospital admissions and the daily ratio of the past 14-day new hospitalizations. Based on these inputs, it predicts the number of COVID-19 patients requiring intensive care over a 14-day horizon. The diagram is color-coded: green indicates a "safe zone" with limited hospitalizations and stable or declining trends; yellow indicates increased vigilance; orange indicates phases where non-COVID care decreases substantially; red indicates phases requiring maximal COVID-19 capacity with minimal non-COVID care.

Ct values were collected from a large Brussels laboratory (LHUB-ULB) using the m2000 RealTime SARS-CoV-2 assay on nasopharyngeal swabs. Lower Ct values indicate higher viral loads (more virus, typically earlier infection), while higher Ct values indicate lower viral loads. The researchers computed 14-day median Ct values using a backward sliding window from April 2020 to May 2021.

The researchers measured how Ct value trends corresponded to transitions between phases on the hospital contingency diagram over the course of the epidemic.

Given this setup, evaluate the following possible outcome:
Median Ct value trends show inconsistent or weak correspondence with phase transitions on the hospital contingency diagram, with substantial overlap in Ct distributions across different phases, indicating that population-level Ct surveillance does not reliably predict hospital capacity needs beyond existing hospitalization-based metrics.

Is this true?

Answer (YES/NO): NO